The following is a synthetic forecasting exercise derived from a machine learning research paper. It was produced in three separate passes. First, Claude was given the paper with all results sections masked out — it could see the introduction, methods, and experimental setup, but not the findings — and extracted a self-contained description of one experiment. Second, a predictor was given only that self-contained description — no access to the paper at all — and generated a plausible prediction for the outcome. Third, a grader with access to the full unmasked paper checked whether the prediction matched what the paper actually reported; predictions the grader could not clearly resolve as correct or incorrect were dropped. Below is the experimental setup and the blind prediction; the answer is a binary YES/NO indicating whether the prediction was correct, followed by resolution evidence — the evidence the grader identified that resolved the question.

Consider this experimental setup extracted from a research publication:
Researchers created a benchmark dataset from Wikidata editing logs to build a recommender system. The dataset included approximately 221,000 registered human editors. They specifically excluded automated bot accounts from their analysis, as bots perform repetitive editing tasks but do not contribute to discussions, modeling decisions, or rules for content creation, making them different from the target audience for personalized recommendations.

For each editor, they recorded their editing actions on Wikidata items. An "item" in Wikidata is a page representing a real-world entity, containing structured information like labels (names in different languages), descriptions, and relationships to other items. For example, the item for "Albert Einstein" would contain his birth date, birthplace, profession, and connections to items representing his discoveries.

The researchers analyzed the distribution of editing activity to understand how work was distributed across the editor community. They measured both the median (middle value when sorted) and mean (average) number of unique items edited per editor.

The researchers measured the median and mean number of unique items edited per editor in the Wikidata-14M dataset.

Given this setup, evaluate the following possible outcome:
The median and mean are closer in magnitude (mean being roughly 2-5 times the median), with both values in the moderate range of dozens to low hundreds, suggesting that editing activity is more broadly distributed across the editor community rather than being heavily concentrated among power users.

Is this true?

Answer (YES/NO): NO